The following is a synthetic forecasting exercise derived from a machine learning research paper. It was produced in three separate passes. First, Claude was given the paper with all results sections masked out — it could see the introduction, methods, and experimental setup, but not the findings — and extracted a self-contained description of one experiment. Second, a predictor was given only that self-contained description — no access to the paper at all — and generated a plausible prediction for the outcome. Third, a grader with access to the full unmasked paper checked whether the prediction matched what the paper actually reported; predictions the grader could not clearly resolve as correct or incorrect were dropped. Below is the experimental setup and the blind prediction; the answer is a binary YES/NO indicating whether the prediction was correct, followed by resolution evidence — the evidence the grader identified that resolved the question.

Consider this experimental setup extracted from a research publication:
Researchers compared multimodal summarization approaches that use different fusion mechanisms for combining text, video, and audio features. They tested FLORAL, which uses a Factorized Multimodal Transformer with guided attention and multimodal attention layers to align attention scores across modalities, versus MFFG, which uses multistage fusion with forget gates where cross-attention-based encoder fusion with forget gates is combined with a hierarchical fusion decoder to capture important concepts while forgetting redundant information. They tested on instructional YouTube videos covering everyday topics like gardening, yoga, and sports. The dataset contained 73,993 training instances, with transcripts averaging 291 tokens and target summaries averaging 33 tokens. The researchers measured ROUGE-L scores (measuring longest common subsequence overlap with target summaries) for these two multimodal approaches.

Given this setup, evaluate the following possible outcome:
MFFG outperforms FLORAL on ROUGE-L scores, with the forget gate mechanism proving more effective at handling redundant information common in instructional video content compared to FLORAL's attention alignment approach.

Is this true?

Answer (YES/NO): YES